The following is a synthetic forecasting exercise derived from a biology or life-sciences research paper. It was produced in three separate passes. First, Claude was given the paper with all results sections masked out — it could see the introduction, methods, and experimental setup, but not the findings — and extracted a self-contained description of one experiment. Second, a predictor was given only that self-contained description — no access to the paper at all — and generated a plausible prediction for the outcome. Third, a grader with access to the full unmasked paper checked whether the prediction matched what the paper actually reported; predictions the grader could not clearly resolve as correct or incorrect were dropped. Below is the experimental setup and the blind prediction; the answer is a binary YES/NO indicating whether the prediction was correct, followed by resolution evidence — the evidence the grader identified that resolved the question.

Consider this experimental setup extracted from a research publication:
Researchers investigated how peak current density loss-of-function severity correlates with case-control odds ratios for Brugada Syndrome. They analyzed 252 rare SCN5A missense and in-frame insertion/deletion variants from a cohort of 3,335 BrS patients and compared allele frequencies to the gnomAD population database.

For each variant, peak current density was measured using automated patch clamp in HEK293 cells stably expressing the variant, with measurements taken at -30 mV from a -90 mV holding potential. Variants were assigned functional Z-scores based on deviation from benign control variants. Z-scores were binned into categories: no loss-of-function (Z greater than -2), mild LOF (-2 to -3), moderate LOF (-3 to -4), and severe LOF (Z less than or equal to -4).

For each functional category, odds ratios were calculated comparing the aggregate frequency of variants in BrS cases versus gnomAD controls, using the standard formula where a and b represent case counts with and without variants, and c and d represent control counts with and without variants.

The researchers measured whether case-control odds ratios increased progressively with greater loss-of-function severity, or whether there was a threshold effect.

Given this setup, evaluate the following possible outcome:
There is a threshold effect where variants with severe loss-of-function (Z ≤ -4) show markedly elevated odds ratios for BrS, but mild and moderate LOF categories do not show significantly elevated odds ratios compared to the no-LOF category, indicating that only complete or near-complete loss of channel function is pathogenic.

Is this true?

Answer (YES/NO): NO